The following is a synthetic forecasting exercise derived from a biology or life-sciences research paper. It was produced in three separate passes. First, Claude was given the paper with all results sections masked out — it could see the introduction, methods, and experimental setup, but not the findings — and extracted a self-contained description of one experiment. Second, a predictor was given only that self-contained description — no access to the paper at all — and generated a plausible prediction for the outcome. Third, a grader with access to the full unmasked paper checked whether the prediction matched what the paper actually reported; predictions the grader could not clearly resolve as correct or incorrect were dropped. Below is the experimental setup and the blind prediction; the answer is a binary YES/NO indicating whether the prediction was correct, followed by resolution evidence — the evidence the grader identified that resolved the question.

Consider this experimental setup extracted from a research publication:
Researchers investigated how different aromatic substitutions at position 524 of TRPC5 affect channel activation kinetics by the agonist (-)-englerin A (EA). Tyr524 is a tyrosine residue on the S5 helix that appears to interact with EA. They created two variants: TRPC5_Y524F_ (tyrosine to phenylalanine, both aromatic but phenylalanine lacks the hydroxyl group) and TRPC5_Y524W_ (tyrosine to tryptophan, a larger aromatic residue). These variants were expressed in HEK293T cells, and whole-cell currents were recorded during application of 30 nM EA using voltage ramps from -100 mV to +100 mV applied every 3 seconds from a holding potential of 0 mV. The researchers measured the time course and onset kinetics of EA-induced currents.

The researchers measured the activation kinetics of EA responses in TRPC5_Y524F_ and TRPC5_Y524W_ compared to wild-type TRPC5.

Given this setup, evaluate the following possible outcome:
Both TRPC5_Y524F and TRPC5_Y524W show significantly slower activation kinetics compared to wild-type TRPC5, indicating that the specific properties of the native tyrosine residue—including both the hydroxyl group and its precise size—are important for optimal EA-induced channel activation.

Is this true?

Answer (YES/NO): NO